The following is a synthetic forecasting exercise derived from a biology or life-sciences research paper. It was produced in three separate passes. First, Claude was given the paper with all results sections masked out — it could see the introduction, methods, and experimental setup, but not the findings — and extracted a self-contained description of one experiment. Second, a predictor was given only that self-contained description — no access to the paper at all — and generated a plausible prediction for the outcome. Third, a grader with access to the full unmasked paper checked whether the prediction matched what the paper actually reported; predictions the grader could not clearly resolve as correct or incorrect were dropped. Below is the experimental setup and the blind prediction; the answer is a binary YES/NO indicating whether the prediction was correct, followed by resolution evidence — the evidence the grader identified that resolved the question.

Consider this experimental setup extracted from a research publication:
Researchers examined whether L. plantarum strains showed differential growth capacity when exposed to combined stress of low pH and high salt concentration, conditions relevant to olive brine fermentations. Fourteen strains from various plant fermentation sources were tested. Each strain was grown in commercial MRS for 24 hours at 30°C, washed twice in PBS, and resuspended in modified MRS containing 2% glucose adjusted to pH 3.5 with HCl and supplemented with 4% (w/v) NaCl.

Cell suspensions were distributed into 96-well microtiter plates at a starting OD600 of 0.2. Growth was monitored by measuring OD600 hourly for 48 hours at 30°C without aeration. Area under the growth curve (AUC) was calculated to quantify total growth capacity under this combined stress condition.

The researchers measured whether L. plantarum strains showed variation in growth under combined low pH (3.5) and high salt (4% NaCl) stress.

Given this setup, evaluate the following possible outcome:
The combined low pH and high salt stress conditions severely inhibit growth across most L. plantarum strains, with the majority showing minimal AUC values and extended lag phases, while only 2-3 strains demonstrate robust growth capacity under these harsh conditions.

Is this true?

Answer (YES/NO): NO